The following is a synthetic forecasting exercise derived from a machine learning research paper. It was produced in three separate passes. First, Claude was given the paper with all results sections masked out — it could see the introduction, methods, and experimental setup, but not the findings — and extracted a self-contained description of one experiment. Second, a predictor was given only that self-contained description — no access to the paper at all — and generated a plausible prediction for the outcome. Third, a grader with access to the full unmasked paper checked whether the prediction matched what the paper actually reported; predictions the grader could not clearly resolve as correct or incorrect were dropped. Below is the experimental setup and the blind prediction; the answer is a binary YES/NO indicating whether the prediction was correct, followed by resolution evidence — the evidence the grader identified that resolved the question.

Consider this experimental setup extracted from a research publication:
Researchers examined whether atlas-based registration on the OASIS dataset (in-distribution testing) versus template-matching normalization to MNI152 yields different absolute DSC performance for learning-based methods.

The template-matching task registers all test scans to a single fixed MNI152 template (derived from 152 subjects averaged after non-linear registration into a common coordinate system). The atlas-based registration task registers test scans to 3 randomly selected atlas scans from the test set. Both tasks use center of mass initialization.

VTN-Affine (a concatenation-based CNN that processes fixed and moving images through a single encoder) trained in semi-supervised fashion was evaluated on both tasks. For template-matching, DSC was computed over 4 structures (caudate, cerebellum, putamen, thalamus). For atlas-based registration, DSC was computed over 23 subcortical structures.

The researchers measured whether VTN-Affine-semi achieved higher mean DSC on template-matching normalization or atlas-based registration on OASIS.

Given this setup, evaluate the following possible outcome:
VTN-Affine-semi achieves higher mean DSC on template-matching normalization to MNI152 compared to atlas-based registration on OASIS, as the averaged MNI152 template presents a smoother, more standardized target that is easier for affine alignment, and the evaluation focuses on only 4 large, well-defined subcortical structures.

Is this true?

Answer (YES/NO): YES